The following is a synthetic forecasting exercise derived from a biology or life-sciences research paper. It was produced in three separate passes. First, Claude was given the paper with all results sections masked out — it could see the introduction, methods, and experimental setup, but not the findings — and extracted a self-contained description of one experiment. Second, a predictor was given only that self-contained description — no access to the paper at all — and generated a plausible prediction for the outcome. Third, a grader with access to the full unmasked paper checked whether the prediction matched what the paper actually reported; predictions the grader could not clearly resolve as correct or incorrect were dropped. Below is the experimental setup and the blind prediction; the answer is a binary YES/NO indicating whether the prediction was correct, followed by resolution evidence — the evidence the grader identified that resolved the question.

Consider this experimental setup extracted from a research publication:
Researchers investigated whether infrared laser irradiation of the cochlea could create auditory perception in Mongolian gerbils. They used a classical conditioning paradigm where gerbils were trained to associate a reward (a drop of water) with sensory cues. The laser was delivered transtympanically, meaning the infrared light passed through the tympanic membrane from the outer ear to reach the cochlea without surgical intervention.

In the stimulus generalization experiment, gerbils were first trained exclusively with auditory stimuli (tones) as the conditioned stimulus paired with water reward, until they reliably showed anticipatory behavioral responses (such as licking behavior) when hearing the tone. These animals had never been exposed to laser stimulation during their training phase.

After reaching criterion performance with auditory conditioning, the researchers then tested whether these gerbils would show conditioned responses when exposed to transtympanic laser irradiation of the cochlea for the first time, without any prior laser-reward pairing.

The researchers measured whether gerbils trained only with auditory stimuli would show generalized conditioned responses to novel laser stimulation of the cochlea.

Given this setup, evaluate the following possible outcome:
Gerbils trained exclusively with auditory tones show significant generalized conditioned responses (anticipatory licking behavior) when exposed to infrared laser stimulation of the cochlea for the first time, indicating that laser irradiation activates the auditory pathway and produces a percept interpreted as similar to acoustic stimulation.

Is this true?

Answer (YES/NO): YES